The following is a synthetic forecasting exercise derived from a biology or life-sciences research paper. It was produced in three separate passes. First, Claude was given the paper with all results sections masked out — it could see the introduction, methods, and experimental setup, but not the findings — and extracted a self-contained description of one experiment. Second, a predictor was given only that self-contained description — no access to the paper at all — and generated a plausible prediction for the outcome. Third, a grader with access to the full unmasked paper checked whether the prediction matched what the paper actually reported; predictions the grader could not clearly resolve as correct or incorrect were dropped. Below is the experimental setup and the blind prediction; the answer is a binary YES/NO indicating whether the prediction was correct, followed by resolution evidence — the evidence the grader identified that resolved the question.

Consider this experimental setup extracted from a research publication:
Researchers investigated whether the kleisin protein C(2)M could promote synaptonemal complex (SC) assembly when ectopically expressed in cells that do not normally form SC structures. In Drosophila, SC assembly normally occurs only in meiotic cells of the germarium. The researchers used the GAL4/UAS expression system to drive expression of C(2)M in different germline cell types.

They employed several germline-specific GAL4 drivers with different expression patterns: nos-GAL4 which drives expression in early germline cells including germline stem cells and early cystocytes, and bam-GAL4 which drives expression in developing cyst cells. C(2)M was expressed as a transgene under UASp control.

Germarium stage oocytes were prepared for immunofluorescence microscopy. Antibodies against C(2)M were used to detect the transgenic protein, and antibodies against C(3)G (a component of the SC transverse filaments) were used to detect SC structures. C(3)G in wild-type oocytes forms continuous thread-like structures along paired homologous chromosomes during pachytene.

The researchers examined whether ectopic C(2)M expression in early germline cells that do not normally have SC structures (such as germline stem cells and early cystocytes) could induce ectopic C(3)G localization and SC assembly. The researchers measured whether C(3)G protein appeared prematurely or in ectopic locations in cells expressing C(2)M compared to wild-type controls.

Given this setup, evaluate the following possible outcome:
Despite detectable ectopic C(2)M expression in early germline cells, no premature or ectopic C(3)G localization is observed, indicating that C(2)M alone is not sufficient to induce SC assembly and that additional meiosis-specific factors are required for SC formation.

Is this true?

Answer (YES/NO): NO